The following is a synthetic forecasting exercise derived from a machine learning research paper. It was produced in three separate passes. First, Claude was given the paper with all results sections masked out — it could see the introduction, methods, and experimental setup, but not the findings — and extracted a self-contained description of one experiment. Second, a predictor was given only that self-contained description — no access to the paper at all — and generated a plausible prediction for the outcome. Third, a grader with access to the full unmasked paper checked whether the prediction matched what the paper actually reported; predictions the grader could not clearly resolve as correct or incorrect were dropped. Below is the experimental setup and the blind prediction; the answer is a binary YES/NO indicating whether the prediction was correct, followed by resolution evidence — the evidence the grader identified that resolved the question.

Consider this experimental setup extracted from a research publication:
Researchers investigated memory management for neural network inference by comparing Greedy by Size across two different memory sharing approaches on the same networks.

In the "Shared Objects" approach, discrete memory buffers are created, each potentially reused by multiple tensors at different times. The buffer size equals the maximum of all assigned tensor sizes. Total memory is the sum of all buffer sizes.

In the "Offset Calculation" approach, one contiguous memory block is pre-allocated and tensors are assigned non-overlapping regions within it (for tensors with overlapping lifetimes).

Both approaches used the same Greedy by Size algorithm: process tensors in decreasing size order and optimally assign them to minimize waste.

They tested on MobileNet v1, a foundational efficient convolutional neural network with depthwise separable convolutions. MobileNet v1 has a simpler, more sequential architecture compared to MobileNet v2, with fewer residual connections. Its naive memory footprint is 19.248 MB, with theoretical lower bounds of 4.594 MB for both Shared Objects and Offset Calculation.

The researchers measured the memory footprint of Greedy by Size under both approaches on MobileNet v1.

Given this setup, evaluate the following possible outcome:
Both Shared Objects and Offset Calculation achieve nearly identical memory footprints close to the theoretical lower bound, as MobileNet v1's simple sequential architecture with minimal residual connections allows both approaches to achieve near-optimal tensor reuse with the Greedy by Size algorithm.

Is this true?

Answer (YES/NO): YES